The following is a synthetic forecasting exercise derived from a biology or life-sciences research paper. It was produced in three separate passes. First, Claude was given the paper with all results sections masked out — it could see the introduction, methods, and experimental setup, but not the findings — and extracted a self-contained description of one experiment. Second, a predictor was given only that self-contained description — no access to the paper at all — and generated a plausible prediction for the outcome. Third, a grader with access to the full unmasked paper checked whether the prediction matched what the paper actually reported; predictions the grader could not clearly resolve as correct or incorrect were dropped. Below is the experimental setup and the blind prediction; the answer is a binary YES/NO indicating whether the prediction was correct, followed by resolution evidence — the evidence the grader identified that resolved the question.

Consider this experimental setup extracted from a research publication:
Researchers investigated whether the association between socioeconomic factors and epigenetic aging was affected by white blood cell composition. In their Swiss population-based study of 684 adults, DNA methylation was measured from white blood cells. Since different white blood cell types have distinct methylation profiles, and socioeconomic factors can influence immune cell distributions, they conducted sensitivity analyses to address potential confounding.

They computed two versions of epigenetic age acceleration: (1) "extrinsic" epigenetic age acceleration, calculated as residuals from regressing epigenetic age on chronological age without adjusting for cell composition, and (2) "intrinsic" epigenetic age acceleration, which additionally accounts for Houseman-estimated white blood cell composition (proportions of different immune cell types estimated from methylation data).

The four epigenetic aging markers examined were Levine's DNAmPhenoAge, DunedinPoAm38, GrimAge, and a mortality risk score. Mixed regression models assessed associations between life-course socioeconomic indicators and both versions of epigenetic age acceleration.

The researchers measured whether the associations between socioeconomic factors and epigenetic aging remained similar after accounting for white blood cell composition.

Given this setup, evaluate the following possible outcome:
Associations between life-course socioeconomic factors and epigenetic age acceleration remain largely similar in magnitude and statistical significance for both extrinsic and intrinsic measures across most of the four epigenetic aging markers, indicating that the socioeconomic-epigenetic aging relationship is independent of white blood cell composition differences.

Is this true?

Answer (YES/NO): YES